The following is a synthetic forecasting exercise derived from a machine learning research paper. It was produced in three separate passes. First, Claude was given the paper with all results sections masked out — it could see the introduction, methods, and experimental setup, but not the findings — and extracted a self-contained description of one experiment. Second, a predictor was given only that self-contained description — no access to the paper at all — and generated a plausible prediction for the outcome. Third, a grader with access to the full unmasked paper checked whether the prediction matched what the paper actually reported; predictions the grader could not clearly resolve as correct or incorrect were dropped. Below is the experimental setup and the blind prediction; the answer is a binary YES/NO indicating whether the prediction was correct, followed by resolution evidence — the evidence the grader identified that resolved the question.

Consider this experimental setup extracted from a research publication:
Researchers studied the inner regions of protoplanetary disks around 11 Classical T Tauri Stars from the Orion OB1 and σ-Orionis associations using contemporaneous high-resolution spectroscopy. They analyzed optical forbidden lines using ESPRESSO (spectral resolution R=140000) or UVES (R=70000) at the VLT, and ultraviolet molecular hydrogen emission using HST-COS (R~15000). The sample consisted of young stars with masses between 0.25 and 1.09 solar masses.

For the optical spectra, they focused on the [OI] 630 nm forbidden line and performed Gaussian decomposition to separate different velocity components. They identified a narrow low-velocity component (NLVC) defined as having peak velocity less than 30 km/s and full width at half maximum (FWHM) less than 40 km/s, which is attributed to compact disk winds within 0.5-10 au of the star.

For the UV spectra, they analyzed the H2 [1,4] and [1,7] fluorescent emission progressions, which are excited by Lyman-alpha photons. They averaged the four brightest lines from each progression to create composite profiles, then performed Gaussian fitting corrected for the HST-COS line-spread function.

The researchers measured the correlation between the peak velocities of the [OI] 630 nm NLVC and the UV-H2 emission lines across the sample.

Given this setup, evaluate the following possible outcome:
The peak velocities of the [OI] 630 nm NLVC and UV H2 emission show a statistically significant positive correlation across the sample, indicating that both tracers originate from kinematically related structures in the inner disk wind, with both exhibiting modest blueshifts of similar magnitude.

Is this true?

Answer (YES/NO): NO